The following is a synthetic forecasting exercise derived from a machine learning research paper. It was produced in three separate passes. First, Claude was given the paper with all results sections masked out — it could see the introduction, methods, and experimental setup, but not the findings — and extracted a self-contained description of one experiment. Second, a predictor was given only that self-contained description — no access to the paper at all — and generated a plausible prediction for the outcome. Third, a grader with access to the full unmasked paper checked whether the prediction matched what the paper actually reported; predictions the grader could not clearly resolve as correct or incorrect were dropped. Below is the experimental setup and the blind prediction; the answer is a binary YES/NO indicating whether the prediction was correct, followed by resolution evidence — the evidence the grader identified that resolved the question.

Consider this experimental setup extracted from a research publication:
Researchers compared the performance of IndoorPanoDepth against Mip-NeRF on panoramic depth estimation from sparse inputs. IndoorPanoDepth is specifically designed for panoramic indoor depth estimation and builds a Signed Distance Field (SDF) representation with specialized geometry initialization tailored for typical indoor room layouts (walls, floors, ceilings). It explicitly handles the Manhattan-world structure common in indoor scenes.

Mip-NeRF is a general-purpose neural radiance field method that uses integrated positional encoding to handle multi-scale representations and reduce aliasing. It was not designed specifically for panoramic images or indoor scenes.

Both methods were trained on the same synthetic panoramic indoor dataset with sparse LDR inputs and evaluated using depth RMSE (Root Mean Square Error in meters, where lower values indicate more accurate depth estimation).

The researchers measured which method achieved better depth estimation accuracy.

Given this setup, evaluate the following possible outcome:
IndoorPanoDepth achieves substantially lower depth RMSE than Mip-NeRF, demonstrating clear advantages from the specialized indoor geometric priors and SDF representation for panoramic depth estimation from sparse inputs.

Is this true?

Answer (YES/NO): NO